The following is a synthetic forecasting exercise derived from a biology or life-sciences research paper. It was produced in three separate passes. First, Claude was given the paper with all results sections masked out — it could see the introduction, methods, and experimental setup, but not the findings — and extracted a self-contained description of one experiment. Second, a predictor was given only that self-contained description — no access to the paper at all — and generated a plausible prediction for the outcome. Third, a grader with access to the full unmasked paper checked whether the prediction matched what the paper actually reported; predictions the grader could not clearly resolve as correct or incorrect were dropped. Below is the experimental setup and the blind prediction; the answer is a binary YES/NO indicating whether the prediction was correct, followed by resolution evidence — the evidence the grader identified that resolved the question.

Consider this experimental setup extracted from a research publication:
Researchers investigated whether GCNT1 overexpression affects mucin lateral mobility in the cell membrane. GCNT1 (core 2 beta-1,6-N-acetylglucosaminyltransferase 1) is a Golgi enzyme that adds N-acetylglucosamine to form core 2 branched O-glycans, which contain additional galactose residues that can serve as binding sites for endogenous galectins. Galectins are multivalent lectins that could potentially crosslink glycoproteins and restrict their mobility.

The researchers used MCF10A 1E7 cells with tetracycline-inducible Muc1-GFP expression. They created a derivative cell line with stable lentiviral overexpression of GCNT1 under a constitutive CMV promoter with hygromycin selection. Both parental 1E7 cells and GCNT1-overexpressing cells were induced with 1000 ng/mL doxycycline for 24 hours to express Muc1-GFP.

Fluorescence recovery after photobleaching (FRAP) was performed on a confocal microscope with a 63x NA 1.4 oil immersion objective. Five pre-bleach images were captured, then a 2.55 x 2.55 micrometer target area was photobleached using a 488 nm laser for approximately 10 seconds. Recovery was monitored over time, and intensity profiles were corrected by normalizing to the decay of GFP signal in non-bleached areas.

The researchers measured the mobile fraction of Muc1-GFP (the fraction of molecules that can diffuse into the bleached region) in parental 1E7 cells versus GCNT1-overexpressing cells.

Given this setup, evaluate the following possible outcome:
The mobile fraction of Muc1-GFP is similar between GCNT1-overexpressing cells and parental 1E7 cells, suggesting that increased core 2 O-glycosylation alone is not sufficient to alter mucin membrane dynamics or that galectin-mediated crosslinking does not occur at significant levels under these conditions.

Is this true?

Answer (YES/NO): YES